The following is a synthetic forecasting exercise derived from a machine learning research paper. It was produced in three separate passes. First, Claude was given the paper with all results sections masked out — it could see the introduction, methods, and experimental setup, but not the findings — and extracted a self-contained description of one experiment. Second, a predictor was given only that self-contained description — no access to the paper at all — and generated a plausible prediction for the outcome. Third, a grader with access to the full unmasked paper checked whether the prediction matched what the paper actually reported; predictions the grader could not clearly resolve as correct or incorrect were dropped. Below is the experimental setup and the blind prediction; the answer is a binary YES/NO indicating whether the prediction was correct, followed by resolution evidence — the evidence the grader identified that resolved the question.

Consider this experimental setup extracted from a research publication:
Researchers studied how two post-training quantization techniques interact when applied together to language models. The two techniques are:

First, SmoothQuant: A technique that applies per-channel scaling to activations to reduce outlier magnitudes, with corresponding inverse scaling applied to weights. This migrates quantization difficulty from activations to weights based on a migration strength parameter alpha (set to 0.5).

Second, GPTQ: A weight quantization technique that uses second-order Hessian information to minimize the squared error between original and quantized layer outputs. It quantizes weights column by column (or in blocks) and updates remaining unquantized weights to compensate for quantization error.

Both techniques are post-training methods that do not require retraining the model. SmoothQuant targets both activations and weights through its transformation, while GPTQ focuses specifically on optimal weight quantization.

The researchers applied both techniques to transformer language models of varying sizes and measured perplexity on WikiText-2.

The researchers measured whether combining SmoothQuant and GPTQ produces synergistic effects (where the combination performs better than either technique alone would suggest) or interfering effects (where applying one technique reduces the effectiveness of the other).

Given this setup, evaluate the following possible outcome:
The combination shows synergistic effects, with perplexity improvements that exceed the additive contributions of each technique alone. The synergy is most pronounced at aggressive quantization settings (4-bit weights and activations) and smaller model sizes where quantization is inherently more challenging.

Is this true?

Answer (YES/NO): NO